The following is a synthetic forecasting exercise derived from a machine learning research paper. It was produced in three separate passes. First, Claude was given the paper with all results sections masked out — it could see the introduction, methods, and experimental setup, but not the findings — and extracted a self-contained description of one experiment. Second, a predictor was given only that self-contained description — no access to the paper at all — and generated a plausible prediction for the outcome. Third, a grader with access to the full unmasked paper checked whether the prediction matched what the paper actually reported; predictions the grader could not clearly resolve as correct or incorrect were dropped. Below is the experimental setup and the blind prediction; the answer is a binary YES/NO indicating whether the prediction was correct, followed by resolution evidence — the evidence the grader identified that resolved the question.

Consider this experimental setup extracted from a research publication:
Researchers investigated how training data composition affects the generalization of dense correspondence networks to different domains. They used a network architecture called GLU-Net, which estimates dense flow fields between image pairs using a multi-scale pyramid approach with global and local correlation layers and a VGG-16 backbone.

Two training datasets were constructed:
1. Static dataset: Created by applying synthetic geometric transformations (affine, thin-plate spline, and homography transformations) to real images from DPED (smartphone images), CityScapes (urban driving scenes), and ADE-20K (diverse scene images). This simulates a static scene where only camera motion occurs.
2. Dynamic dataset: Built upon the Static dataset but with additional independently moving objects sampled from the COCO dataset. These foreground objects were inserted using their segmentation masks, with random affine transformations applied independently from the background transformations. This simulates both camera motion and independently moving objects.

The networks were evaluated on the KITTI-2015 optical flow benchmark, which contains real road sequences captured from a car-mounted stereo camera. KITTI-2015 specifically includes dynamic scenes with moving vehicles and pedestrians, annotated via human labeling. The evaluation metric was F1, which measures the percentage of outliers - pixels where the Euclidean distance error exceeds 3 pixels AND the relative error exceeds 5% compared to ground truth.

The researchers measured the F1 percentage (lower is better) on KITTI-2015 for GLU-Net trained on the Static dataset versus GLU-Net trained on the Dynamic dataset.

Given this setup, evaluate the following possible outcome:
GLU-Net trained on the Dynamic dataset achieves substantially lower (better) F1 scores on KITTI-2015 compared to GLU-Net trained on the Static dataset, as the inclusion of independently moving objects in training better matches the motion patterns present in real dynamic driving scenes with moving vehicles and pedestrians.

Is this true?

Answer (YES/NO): YES